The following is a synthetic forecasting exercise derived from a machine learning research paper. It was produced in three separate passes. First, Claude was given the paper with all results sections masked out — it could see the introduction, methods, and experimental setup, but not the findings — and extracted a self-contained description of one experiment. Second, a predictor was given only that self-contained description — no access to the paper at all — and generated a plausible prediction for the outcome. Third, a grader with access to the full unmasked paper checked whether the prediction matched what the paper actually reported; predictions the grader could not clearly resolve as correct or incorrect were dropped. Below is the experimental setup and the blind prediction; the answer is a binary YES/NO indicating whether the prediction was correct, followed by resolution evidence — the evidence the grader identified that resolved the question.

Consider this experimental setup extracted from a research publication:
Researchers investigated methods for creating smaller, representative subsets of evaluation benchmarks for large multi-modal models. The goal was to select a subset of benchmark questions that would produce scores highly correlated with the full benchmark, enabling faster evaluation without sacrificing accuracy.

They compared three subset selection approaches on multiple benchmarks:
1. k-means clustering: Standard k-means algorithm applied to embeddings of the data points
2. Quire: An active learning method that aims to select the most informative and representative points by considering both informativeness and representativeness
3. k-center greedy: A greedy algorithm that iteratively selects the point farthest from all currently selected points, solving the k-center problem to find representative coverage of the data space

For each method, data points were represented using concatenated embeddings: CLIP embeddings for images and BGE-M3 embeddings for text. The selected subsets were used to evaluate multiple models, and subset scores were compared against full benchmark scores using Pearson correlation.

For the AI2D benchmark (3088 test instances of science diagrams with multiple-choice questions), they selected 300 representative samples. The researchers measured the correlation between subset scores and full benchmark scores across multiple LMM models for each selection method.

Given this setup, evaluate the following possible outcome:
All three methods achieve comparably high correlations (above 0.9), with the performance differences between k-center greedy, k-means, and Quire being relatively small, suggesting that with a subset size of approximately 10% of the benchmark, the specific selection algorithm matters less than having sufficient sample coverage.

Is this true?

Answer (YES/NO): NO